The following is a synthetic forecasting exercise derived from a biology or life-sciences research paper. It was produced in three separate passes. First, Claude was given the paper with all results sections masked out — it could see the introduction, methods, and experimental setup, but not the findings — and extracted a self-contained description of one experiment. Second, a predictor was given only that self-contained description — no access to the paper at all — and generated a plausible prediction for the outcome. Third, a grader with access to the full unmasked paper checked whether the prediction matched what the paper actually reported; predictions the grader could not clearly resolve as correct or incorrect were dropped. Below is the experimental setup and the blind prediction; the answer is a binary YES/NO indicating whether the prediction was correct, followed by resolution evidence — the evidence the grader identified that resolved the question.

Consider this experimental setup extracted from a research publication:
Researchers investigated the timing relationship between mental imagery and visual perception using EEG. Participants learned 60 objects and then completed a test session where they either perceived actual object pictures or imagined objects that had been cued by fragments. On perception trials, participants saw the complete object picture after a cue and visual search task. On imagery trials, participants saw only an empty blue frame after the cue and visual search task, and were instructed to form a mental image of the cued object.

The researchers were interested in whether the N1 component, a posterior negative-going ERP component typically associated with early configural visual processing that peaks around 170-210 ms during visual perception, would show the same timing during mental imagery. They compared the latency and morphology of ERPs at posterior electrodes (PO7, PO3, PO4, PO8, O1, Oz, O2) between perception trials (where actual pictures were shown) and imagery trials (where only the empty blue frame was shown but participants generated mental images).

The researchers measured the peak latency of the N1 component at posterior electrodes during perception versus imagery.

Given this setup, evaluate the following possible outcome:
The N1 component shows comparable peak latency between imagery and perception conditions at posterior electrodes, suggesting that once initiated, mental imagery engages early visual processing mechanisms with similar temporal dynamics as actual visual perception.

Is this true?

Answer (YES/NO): NO